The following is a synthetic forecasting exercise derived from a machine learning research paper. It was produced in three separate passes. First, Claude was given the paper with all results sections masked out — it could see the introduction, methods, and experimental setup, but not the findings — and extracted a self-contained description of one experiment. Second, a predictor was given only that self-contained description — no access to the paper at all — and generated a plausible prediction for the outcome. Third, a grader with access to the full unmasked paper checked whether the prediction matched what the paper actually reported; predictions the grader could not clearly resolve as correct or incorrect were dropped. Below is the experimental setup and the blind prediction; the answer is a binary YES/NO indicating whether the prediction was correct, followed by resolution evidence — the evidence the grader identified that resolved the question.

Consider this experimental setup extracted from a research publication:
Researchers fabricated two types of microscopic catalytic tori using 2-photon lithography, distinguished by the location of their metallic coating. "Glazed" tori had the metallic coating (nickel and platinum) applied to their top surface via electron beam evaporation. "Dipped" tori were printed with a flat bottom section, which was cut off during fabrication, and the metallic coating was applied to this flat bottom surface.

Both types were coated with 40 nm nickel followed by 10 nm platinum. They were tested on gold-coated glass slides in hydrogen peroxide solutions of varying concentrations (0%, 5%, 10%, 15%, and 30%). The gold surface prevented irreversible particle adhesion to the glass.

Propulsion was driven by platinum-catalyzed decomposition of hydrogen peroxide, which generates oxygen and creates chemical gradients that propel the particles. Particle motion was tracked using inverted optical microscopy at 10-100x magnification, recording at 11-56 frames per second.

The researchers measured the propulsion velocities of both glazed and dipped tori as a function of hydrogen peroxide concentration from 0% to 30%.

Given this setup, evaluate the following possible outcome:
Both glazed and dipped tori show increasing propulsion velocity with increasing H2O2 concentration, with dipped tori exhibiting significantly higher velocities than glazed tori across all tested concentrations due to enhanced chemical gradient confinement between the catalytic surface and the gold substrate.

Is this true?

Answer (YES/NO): NO